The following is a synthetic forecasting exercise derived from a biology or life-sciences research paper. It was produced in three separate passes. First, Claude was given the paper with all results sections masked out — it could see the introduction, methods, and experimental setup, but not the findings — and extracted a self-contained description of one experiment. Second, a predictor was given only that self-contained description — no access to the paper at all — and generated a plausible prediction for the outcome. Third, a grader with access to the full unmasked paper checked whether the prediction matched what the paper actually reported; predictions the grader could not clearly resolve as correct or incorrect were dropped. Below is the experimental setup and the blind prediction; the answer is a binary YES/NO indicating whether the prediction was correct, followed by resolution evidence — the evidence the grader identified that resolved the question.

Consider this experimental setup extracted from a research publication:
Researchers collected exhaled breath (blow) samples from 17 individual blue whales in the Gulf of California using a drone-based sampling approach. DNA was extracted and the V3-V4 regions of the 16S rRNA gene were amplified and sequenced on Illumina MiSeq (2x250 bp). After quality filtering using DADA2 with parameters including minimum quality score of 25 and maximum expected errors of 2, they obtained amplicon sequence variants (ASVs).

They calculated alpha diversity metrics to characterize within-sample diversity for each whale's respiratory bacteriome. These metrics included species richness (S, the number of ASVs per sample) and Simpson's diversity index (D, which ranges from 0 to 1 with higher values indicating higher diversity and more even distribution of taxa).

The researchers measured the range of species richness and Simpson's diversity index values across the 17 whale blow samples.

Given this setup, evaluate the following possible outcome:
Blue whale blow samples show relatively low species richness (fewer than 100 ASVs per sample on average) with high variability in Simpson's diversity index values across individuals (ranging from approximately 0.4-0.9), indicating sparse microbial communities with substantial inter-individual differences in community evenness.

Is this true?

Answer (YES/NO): NO